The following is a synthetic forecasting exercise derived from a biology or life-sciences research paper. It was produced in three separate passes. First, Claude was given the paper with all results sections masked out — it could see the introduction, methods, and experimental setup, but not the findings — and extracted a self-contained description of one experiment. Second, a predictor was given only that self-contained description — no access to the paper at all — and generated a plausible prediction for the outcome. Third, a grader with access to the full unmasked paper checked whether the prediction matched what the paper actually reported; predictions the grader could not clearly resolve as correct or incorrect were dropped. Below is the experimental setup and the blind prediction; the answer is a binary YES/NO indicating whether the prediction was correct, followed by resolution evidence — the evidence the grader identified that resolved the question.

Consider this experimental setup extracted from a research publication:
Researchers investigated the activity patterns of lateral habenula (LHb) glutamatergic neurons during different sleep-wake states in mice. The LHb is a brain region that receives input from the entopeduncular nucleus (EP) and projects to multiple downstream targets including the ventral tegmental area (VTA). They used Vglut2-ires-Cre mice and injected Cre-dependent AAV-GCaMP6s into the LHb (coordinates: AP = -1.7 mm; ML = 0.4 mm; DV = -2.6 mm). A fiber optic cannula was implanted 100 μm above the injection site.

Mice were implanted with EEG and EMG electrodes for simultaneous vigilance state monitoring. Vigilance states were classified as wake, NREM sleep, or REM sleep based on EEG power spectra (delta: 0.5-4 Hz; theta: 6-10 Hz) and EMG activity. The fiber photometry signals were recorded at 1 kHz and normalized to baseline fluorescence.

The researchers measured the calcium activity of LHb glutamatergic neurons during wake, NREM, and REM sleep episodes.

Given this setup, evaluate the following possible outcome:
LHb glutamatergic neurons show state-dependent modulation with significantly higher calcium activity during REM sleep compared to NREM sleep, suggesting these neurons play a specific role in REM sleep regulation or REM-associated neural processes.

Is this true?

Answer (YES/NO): YES